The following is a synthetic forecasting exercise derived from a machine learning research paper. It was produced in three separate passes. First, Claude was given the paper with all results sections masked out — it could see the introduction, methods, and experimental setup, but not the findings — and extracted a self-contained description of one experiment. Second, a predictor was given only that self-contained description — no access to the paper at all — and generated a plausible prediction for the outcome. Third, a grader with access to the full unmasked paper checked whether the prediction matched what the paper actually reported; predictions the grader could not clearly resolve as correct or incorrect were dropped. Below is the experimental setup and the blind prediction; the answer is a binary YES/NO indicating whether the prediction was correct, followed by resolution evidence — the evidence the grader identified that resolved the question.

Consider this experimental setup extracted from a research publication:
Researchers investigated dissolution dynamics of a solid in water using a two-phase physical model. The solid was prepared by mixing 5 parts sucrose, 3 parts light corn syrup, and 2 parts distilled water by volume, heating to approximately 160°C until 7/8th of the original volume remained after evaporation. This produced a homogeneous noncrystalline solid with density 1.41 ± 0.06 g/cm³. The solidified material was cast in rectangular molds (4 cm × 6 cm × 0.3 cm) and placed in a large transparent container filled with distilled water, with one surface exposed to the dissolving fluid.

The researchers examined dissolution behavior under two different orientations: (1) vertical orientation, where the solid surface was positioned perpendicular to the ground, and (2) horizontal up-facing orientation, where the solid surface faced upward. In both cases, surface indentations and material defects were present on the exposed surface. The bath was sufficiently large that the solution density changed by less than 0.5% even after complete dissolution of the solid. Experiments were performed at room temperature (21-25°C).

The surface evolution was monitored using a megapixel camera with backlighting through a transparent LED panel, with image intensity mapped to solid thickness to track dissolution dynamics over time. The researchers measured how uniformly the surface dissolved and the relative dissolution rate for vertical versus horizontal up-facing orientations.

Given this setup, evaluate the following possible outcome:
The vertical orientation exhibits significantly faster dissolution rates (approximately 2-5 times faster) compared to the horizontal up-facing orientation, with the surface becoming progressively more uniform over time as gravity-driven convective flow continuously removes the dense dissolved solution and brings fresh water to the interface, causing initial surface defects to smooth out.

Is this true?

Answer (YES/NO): NO